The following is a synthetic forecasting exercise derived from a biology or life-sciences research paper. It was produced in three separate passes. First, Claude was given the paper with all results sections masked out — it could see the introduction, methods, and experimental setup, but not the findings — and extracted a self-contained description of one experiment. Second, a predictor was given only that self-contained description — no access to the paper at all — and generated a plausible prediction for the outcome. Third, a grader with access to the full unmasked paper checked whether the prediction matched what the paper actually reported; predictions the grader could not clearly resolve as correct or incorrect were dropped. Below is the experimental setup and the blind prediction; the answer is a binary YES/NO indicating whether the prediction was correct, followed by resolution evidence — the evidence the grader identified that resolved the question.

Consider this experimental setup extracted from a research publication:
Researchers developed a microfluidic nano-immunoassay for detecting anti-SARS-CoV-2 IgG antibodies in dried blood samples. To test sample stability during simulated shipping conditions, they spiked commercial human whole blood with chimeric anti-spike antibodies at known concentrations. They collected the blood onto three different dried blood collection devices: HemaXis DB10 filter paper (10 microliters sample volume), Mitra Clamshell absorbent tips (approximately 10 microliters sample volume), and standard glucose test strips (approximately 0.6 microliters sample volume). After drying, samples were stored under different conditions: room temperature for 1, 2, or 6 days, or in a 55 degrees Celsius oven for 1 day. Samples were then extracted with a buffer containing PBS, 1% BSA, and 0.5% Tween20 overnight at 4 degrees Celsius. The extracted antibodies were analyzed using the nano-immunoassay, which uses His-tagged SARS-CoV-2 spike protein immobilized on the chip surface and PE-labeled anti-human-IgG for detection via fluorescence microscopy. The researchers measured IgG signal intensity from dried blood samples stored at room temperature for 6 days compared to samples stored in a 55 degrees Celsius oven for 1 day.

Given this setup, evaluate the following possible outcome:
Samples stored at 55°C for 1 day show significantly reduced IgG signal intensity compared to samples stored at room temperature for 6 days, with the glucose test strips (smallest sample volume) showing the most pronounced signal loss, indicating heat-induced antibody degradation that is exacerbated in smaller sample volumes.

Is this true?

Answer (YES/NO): NO